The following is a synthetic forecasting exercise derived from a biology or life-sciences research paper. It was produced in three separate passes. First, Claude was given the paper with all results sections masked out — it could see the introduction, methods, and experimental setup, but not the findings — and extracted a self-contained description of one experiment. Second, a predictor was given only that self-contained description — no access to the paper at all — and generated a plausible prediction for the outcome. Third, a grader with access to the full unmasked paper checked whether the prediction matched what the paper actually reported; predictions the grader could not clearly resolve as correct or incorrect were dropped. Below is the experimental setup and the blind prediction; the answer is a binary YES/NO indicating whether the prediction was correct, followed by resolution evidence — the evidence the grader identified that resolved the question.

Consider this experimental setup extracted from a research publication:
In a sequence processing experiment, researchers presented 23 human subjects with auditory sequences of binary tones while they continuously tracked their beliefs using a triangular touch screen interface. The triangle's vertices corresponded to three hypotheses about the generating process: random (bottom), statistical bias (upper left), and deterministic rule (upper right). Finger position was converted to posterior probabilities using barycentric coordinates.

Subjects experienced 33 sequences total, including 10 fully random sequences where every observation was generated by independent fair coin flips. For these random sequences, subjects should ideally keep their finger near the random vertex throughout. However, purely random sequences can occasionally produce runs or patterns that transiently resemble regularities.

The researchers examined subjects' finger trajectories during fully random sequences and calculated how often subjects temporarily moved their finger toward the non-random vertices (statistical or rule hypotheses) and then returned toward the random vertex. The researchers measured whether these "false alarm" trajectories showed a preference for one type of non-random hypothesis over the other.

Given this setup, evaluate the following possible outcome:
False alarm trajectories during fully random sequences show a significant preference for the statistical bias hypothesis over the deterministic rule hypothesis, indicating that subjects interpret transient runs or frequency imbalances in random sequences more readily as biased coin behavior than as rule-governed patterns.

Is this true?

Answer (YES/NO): YES